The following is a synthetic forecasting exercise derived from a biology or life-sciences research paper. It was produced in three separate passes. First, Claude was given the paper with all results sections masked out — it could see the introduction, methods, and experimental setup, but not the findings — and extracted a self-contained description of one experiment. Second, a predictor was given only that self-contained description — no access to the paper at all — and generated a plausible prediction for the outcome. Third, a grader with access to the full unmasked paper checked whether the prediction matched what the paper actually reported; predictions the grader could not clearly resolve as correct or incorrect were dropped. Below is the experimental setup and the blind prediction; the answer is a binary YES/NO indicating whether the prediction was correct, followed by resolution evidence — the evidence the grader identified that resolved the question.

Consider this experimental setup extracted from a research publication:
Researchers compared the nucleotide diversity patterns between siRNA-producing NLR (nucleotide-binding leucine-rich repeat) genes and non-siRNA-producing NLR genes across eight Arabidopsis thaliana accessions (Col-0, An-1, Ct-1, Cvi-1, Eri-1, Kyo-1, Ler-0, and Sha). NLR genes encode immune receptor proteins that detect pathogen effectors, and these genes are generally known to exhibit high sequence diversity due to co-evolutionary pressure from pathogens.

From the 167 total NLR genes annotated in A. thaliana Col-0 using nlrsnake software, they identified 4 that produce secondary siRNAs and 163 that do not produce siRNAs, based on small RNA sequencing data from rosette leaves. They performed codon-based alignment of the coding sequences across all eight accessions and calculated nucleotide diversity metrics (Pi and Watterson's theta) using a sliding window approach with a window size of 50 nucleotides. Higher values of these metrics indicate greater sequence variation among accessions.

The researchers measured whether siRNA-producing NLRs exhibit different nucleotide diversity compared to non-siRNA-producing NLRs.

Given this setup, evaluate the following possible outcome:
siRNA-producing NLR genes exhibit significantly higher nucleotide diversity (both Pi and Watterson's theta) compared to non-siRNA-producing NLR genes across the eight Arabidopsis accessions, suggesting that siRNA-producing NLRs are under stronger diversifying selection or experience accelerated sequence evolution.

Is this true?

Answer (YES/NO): NO